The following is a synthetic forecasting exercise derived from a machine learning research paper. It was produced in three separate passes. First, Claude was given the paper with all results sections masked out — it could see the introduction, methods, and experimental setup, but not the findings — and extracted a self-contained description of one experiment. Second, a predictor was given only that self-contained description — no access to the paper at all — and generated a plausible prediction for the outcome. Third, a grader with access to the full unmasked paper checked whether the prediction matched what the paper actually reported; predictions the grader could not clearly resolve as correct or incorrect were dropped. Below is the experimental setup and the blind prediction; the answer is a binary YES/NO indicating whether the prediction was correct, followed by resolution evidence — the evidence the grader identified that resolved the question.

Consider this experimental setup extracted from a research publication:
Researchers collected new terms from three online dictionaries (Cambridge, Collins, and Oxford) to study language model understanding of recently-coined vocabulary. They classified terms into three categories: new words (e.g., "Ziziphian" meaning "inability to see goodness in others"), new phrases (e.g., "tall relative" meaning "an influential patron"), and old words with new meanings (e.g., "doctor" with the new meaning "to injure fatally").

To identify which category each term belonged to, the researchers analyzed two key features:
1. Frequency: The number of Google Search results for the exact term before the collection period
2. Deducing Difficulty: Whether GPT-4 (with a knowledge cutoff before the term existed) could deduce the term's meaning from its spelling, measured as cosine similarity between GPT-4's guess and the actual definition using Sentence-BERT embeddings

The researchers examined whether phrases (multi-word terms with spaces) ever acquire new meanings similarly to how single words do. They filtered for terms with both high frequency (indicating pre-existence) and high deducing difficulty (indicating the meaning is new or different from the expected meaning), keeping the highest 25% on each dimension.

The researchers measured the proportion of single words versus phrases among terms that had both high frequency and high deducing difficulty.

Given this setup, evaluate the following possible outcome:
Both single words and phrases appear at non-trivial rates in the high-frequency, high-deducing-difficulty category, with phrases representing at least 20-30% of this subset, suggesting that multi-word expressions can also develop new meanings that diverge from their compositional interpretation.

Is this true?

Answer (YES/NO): NO